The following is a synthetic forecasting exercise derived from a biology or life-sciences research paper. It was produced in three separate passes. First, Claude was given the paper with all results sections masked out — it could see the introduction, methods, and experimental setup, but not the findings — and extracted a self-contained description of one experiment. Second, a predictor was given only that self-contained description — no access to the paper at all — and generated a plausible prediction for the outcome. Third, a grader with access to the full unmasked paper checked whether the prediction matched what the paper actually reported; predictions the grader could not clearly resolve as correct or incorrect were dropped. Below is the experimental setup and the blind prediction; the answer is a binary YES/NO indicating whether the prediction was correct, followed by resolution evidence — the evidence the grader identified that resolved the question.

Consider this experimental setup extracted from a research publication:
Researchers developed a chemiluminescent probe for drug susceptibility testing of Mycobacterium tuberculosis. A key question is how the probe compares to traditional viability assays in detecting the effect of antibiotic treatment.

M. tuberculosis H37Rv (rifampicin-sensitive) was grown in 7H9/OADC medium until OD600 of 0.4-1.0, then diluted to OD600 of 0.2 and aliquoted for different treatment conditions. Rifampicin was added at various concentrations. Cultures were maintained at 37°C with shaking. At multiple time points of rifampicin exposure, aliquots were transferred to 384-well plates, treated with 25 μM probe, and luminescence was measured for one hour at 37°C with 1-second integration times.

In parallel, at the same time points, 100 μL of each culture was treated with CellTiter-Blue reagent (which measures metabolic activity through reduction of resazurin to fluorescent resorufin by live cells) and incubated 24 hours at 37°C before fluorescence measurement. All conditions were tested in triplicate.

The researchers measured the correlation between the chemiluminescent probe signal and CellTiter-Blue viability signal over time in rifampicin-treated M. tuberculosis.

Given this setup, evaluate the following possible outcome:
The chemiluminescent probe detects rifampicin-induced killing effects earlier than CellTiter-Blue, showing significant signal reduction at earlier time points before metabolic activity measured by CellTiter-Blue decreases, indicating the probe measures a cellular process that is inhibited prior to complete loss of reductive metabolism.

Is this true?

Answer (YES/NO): NO